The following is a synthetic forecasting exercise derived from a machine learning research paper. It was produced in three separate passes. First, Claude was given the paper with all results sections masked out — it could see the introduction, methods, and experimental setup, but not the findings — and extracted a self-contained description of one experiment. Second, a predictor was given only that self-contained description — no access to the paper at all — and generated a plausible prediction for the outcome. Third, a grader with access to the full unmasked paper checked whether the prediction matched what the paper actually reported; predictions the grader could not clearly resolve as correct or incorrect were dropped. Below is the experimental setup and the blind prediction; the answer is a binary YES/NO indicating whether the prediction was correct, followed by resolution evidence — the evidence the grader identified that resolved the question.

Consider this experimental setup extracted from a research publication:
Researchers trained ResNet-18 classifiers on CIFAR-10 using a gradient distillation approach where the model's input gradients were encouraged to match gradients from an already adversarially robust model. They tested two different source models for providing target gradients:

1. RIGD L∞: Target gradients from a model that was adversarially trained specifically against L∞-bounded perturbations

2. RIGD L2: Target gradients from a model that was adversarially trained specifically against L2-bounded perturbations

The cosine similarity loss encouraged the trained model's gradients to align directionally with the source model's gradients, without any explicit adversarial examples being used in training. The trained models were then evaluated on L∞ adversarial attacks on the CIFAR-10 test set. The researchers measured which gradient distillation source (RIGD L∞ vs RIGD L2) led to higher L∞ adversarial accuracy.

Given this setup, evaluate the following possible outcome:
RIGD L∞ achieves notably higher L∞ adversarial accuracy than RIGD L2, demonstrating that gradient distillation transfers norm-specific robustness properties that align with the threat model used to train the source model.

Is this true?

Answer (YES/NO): YES